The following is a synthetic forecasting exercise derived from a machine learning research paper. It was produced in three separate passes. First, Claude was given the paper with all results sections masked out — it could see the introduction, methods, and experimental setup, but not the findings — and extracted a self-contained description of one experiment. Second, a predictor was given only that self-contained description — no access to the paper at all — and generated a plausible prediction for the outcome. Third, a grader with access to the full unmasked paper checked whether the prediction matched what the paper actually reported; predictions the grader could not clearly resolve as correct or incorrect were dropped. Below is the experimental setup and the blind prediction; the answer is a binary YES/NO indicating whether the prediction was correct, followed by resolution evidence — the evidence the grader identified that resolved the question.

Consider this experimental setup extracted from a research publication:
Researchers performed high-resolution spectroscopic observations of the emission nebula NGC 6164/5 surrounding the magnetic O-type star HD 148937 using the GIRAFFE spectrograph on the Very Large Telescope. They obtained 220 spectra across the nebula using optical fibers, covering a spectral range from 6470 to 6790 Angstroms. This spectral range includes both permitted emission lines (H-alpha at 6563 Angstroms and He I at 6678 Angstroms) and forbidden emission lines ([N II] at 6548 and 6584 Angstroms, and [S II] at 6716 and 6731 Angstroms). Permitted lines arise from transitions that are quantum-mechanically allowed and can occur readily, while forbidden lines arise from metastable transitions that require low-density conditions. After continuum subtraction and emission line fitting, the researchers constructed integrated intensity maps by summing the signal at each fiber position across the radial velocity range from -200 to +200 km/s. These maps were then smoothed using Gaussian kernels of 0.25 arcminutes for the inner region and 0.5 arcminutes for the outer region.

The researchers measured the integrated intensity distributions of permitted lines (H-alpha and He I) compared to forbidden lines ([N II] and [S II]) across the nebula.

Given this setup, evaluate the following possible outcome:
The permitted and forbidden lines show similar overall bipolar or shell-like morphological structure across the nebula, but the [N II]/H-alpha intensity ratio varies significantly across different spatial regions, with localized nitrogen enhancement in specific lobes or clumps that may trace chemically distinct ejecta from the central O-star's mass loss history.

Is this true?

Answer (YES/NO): NO